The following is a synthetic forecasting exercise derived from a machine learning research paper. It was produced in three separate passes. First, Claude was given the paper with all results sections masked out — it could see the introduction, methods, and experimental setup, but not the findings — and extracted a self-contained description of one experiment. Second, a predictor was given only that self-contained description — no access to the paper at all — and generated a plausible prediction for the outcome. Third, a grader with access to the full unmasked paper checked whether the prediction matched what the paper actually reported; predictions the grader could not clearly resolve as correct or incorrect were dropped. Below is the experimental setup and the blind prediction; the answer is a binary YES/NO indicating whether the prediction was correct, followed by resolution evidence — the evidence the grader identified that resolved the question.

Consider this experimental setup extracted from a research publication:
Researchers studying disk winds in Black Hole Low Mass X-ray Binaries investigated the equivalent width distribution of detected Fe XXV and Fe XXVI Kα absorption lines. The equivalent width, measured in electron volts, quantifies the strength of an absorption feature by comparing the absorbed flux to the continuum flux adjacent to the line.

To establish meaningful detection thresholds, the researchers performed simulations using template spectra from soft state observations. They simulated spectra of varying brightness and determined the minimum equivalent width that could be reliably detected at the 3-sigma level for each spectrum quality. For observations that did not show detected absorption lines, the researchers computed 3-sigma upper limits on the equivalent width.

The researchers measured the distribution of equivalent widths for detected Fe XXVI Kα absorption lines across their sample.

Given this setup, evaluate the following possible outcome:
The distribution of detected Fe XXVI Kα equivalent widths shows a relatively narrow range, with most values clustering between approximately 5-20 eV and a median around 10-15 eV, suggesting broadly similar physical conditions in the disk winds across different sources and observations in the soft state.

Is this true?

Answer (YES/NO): NO